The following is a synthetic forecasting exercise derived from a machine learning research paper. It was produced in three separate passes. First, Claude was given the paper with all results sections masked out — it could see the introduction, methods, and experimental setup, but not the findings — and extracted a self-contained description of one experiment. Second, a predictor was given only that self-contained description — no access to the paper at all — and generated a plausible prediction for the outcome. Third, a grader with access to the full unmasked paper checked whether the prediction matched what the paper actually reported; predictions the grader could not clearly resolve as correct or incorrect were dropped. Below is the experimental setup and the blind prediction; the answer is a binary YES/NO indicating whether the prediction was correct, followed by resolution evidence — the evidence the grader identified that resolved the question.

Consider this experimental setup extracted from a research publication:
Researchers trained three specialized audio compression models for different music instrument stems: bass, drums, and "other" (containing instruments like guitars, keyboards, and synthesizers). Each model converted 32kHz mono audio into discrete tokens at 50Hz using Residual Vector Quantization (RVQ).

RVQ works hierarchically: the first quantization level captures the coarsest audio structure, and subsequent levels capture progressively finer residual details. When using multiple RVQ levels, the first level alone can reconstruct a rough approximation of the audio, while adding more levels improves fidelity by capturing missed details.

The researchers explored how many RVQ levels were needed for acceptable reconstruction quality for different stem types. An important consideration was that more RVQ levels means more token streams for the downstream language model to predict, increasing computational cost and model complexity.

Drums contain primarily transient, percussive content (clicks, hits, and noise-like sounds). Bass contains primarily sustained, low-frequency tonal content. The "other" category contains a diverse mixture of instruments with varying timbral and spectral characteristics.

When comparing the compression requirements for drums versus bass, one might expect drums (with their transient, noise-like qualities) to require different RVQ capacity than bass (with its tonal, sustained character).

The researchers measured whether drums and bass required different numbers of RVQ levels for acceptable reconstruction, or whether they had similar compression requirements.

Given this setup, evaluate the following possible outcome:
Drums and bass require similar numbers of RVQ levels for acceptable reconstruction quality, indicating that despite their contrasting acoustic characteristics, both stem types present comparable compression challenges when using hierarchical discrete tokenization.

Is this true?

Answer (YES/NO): YES